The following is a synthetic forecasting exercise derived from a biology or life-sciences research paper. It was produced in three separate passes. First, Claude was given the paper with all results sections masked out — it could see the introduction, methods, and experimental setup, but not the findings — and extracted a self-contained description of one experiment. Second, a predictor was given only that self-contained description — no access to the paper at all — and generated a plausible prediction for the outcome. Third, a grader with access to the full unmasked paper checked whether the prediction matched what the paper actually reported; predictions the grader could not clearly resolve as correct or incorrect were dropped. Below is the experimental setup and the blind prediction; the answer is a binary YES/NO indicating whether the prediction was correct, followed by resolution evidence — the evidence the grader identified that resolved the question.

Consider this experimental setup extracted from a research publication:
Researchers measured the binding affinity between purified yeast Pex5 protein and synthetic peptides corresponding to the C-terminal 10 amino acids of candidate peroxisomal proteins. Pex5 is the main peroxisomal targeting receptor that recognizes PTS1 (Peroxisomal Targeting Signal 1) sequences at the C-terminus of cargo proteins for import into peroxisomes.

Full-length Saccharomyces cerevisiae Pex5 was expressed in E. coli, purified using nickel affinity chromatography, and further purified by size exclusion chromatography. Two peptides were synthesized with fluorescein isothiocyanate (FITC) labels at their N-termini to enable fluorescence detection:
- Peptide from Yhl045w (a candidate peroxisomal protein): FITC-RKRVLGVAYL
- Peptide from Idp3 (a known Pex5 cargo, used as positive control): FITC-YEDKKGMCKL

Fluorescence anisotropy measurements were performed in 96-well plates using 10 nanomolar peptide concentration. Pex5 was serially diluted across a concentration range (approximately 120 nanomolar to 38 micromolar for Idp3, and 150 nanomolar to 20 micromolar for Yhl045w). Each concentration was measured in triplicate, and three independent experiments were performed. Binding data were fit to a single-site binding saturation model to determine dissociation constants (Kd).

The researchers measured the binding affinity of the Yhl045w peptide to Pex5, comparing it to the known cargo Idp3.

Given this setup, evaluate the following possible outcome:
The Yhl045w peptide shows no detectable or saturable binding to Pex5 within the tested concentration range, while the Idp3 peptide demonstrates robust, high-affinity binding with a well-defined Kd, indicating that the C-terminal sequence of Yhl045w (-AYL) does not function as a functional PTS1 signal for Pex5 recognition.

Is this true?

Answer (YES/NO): NO